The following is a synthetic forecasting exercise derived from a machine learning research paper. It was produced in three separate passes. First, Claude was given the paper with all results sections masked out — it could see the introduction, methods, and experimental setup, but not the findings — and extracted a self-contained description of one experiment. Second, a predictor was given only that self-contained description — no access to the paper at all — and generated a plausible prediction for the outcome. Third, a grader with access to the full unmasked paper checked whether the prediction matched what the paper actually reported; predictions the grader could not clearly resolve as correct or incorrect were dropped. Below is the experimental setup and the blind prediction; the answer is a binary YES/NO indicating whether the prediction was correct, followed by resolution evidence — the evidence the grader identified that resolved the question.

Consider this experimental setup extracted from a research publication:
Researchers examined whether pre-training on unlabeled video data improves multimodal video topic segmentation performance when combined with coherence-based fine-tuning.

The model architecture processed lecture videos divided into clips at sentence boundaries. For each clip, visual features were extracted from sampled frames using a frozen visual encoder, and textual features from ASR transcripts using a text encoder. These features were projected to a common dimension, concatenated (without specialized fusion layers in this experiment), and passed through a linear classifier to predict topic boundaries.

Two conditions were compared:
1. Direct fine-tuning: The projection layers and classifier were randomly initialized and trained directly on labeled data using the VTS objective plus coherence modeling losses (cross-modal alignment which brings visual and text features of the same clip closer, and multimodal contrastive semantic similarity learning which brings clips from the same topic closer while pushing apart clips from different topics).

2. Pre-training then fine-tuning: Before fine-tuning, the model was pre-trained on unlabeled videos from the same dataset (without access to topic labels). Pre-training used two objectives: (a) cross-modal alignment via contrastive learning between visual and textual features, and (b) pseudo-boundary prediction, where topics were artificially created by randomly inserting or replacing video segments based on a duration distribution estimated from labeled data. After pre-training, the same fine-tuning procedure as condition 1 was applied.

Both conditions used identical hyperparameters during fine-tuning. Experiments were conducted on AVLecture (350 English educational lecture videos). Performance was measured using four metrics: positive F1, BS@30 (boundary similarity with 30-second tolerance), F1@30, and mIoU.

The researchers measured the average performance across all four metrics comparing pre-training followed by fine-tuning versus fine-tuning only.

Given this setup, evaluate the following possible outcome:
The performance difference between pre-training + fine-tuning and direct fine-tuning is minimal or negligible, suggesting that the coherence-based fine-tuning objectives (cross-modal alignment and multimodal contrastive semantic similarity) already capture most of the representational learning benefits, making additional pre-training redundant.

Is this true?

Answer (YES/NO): NO